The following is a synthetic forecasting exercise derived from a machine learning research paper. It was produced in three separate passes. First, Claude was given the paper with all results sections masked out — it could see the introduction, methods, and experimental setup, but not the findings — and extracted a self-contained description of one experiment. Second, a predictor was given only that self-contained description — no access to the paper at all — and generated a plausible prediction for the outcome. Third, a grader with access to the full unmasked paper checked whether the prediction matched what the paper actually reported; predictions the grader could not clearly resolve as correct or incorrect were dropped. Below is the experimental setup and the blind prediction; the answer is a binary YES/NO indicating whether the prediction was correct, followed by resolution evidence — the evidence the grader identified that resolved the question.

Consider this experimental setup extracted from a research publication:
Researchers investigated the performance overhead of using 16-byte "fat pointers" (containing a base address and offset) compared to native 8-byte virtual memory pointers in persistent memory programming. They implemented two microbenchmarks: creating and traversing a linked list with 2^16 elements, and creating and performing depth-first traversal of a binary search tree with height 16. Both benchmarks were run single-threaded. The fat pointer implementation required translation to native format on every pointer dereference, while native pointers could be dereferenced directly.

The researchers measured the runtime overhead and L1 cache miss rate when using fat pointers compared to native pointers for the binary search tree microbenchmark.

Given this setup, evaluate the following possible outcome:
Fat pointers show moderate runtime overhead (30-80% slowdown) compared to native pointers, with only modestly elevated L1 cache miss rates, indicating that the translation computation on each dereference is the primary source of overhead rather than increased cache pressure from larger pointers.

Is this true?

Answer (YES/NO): NO